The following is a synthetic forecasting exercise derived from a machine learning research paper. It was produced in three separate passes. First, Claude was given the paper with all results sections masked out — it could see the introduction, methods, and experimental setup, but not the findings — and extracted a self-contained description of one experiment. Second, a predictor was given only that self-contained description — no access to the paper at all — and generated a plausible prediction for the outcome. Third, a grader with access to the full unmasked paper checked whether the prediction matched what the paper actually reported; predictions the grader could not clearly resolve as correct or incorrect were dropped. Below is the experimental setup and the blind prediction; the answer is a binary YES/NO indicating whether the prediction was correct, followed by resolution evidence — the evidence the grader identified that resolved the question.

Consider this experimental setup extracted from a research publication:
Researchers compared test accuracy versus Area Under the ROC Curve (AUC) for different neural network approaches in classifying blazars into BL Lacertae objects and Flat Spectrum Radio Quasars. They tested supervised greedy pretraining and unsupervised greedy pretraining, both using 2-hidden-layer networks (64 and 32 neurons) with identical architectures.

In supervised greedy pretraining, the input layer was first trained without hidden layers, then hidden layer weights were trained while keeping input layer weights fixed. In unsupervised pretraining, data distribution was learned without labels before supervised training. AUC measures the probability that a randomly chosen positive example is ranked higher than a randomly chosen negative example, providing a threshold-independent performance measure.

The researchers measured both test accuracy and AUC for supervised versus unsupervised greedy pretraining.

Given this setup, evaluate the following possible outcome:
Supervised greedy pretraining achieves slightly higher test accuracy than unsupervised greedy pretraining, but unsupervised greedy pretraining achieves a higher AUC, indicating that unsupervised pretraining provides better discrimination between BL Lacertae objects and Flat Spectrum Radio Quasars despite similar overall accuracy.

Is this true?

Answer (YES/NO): NO